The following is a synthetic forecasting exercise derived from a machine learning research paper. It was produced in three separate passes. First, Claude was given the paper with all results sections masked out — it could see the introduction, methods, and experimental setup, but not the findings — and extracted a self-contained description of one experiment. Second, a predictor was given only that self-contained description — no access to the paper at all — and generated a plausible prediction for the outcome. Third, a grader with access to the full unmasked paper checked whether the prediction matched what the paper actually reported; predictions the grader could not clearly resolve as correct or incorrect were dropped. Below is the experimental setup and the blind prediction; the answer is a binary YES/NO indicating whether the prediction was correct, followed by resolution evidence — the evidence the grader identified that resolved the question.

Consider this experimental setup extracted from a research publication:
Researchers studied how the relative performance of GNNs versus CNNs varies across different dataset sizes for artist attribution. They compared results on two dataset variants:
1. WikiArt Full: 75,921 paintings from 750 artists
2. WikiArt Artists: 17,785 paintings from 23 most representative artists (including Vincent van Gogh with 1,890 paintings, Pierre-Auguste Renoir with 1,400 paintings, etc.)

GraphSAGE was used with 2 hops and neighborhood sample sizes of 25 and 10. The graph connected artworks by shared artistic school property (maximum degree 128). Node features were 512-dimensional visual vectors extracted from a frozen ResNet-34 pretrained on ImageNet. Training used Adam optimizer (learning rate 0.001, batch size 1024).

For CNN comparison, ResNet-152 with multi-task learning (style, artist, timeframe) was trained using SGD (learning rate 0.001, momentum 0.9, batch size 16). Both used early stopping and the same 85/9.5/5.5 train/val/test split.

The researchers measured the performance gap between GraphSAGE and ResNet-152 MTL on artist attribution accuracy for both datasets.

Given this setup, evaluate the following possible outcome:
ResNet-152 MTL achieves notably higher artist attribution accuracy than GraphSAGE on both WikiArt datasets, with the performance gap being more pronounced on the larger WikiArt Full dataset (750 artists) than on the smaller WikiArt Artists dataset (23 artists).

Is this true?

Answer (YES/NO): NO